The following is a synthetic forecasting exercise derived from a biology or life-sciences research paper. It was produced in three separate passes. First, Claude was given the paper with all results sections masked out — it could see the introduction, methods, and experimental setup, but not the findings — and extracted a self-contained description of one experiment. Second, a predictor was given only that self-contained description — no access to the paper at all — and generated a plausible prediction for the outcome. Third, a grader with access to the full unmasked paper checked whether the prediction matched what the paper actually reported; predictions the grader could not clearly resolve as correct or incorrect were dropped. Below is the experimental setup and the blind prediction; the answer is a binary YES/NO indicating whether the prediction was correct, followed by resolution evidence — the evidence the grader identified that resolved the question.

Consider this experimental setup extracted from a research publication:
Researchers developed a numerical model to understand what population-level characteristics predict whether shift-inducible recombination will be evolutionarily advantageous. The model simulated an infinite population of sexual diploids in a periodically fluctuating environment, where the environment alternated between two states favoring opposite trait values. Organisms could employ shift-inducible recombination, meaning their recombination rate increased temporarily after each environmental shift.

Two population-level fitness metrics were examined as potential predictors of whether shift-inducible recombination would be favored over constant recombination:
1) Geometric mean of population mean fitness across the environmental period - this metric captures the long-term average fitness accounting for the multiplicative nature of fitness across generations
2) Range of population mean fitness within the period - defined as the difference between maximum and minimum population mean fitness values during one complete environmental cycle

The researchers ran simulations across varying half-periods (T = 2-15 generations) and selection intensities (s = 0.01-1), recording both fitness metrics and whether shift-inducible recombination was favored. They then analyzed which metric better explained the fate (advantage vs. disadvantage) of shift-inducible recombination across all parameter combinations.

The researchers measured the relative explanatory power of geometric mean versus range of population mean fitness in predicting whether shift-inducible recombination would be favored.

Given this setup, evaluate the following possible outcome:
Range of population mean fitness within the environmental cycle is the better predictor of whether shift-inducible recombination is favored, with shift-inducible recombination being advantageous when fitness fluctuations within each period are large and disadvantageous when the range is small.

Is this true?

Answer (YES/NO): YES